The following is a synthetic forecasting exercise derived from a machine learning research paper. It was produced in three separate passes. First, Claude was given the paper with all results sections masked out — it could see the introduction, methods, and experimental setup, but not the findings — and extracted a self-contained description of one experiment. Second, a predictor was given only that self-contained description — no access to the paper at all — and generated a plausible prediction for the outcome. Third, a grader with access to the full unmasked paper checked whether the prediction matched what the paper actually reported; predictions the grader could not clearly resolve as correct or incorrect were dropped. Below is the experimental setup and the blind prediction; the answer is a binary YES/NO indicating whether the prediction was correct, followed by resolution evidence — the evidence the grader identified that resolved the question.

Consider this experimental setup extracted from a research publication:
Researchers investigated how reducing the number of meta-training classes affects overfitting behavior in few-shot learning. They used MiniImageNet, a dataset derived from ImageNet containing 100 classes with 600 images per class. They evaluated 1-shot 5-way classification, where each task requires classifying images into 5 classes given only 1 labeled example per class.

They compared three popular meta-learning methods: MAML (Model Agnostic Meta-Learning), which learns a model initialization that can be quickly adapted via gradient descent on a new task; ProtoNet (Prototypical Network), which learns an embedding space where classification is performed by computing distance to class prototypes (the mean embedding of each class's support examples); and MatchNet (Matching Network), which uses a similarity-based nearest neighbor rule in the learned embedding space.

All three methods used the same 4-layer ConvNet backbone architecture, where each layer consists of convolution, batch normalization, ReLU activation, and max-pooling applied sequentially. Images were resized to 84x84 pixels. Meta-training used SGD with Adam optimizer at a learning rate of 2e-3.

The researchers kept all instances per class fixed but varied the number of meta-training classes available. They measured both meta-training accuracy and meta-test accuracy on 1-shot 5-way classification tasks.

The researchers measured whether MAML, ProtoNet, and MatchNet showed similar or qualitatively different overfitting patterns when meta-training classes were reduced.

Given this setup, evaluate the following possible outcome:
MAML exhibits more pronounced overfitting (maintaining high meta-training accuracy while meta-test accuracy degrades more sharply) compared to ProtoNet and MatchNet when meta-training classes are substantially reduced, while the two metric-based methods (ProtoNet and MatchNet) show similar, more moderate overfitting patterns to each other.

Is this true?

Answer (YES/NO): NO